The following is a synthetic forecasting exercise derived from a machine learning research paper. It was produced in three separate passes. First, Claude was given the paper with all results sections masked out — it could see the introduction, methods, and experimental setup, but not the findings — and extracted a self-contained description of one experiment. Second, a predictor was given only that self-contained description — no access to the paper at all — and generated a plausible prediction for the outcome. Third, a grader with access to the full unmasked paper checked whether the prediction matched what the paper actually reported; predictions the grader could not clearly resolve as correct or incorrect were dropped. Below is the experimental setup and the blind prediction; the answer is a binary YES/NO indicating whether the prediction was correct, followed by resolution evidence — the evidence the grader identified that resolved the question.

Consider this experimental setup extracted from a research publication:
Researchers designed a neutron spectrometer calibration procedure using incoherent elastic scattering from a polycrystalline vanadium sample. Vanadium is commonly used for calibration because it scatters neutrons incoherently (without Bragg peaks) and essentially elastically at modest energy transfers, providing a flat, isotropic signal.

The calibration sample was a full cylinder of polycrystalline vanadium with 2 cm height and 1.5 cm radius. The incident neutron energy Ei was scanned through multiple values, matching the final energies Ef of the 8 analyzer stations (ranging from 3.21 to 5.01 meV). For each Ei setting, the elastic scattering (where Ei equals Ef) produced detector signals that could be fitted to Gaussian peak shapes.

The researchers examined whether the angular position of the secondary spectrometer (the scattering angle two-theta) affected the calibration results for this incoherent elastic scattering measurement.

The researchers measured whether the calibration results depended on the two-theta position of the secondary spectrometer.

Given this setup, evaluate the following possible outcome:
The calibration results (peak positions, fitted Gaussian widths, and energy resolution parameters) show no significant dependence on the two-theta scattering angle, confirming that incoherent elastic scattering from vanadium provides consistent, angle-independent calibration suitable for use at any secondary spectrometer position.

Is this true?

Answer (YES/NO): YES